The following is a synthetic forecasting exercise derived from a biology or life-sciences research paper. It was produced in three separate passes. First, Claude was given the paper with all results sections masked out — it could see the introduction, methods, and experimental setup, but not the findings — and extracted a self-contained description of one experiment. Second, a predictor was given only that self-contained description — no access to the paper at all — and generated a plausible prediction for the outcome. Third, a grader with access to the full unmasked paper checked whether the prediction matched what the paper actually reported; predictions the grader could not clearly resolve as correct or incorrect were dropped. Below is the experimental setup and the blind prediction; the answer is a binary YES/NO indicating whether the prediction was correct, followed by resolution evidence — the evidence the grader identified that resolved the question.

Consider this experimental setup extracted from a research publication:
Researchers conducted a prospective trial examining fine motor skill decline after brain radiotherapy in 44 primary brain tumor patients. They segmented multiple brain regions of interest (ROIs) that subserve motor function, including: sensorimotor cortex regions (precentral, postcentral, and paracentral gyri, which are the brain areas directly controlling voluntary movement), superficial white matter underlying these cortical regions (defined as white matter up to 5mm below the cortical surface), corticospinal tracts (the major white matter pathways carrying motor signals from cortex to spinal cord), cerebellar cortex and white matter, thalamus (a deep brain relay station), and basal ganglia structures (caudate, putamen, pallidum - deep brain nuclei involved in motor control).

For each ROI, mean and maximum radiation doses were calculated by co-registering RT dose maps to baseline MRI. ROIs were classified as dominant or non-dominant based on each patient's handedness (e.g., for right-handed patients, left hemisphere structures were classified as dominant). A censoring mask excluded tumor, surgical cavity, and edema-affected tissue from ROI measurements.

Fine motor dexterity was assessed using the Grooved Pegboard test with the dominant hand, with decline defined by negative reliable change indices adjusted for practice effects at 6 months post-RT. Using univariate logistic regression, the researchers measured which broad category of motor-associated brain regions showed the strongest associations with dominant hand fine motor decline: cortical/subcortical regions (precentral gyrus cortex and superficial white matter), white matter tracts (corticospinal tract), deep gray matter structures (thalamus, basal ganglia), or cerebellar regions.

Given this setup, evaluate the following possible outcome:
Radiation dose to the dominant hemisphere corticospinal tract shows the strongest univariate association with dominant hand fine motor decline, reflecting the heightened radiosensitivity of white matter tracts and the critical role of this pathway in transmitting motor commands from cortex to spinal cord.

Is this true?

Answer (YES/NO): NO